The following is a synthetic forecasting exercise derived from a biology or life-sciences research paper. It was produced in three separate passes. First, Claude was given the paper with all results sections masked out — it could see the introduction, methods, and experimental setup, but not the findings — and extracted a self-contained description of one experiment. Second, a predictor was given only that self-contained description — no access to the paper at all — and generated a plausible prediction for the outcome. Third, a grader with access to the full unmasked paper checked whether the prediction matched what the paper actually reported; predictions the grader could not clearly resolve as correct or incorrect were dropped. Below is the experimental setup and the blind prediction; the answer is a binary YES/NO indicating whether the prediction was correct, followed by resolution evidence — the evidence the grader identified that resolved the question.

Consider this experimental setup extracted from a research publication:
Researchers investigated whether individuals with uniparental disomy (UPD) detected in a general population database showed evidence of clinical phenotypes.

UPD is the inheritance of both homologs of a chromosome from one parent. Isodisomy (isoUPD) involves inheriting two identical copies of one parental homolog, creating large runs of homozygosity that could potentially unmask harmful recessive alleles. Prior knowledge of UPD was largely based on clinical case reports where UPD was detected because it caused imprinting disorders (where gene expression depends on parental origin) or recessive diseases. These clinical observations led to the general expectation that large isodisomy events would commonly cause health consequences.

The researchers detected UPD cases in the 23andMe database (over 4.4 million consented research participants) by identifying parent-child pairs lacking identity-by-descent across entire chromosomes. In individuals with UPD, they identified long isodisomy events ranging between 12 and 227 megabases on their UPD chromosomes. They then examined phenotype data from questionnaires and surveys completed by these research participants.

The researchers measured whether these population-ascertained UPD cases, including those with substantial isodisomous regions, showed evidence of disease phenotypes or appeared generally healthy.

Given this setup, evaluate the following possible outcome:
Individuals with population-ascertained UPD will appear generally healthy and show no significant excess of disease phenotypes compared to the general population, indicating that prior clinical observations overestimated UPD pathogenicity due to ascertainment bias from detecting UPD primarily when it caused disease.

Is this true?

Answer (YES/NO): NO